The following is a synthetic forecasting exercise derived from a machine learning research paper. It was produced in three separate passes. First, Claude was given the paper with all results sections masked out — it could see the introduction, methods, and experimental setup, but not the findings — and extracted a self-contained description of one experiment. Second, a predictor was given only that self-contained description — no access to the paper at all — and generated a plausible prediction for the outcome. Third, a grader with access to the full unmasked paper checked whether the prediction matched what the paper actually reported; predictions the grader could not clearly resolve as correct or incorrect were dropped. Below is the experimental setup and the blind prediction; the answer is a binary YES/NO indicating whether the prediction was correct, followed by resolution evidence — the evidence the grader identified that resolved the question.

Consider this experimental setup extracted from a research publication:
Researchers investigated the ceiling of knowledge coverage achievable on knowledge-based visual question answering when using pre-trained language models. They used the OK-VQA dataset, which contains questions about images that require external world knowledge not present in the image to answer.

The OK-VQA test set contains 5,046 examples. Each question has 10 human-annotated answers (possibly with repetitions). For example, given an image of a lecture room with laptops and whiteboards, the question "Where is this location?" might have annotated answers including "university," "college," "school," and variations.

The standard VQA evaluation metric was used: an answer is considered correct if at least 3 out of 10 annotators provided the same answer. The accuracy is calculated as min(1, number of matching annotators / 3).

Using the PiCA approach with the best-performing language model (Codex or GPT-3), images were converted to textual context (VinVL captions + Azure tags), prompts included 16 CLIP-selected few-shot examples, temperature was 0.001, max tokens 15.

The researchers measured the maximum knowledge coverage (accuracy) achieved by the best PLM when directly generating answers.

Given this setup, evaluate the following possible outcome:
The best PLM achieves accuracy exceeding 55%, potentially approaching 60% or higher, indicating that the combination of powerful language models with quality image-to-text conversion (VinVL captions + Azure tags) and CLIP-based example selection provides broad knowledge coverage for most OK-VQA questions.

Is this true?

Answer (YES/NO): NO